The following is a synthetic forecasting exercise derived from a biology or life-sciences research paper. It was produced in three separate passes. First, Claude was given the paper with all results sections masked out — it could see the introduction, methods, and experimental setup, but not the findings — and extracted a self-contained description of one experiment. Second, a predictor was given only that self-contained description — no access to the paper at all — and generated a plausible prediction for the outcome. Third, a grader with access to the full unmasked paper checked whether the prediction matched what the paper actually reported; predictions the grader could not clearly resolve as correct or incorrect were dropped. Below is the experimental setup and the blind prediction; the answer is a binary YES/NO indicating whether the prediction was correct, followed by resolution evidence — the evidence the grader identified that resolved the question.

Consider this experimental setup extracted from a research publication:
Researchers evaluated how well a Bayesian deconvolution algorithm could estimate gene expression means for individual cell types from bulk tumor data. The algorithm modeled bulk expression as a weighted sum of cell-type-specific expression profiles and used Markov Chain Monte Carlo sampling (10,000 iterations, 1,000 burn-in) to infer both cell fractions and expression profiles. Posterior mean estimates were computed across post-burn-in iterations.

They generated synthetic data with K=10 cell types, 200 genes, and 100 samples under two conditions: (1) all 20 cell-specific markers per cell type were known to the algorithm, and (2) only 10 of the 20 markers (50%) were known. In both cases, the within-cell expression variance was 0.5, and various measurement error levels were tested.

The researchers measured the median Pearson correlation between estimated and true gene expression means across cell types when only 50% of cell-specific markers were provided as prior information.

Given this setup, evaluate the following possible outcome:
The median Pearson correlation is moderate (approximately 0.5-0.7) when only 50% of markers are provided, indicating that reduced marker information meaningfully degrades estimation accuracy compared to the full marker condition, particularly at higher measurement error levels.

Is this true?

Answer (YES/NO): NO